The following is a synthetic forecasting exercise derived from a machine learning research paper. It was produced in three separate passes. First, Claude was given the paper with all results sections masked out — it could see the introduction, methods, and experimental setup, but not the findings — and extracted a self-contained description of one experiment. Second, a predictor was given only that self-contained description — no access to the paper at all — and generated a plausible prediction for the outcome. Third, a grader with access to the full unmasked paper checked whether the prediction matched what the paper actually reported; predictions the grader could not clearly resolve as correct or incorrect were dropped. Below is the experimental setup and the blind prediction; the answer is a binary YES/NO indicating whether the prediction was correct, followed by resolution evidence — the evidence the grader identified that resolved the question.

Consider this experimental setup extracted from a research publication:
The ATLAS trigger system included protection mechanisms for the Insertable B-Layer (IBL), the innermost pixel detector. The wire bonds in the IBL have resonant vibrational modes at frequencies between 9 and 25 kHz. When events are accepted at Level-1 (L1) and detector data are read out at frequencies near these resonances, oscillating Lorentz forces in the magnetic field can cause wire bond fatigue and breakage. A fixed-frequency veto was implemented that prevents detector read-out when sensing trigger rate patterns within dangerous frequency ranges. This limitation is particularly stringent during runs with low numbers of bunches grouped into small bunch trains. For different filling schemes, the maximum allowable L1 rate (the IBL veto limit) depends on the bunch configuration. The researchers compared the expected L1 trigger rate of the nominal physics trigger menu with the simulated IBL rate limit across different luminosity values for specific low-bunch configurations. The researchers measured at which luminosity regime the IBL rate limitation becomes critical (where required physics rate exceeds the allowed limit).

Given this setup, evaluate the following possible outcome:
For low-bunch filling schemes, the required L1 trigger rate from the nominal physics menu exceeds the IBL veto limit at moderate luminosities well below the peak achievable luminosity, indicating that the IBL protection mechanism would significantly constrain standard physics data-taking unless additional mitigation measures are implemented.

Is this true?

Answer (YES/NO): YES